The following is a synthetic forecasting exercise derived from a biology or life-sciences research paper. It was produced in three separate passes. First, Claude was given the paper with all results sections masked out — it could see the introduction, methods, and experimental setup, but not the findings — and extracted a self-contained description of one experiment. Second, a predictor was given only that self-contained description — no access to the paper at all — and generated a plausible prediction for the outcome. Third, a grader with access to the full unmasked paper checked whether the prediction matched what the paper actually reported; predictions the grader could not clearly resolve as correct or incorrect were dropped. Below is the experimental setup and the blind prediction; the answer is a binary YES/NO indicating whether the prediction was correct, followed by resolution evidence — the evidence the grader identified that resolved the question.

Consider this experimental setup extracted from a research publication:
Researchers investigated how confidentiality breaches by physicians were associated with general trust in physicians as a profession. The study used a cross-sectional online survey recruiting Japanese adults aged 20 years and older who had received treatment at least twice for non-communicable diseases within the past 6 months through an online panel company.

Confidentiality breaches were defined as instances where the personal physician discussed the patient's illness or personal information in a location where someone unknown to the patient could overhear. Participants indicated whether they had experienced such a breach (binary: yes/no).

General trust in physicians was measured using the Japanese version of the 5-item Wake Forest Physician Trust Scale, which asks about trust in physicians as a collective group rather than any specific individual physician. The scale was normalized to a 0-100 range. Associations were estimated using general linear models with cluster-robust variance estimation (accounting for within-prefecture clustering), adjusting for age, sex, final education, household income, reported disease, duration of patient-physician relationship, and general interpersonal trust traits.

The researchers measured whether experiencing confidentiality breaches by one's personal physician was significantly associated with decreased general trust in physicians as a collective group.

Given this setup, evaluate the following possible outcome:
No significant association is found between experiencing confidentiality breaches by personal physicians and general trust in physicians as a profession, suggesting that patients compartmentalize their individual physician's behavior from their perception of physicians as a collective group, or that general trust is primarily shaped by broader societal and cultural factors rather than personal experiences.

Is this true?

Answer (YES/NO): YES